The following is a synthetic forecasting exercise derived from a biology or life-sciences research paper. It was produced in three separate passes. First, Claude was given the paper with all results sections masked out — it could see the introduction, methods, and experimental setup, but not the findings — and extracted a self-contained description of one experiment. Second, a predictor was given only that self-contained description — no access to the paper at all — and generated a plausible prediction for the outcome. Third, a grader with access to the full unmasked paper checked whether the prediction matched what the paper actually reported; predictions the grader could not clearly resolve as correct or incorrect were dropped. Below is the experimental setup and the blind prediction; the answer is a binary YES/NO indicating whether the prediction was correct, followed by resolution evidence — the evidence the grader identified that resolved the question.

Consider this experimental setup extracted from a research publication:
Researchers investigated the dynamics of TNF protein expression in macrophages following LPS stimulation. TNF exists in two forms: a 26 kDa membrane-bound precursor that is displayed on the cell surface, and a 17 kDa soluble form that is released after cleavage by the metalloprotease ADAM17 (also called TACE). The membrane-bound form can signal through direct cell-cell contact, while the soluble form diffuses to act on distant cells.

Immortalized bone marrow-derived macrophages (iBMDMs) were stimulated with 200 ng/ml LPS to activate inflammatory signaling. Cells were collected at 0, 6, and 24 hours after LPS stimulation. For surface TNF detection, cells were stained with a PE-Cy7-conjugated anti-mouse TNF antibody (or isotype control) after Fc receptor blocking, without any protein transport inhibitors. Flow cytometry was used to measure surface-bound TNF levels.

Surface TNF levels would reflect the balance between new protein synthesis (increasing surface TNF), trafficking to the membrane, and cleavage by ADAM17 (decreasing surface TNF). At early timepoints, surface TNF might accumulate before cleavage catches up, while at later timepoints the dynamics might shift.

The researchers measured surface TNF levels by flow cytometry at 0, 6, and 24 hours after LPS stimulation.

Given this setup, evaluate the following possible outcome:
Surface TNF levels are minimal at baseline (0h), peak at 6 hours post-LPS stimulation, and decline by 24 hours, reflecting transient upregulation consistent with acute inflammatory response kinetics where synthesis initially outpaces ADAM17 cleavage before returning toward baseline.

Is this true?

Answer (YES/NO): YES